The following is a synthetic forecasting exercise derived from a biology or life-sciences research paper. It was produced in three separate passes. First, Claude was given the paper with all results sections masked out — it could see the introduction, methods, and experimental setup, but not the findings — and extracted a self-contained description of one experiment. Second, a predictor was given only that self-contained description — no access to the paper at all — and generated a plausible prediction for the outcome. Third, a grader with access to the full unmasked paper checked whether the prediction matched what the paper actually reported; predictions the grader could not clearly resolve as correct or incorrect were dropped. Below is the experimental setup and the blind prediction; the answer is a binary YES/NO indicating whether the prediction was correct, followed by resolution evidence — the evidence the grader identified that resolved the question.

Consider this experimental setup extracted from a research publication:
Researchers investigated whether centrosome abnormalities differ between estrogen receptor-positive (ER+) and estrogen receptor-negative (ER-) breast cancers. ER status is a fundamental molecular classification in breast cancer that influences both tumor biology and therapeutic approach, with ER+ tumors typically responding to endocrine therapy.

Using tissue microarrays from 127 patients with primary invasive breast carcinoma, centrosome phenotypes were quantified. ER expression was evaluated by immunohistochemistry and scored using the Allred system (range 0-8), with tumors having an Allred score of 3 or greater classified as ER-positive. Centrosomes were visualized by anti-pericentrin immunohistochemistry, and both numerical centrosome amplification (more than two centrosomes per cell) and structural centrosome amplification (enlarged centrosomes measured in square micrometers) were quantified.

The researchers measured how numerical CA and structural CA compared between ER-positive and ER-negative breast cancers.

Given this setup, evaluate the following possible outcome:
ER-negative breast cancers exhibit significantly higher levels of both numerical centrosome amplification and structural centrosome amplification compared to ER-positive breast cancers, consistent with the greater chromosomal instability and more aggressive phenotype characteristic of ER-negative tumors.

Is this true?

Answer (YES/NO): NO